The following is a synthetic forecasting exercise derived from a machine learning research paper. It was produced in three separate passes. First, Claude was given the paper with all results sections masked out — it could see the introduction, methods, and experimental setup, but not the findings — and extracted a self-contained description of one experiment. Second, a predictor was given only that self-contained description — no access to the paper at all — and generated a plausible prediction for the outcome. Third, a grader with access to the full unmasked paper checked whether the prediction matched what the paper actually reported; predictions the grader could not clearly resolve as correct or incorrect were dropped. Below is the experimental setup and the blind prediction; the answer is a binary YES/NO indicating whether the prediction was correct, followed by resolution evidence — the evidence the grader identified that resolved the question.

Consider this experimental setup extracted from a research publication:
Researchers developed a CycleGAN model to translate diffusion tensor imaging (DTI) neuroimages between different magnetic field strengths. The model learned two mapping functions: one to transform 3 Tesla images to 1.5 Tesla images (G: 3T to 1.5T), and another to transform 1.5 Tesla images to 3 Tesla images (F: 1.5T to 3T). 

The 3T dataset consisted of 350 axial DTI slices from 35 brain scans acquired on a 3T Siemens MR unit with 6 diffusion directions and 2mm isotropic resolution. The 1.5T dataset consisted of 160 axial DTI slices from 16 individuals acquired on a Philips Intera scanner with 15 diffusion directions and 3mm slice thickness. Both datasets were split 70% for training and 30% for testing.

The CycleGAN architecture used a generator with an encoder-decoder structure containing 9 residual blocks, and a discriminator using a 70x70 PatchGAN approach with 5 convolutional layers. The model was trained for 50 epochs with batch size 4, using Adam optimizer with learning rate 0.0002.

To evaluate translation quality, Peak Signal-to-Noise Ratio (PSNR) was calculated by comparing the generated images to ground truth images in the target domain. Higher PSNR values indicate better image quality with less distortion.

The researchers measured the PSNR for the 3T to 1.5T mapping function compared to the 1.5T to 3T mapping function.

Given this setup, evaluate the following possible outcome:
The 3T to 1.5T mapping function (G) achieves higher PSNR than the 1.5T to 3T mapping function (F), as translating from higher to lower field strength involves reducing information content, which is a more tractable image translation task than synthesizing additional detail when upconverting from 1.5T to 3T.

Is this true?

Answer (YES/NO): NO